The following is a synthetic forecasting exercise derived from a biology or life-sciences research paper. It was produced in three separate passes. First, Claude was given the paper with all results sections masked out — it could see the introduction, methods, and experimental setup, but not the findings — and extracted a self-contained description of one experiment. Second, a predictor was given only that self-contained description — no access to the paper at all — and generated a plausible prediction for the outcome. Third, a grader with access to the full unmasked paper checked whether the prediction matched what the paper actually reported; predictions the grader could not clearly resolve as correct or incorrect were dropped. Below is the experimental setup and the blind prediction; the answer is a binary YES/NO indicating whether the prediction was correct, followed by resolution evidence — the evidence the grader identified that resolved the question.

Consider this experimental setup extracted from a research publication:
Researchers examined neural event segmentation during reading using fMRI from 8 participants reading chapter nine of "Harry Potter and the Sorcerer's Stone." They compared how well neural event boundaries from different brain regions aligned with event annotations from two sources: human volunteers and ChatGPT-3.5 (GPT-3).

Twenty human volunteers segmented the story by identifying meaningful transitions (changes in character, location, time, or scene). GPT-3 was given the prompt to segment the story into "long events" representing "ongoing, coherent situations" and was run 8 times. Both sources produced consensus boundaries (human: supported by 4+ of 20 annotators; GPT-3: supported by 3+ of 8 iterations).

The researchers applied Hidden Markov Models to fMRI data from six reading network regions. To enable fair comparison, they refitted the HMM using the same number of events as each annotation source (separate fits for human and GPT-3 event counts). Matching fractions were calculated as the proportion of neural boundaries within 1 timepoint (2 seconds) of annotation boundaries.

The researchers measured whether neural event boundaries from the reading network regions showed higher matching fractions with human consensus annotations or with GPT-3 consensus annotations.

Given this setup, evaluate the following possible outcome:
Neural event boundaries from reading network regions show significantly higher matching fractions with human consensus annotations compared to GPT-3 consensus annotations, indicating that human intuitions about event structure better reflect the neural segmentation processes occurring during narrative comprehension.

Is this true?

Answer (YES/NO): NO